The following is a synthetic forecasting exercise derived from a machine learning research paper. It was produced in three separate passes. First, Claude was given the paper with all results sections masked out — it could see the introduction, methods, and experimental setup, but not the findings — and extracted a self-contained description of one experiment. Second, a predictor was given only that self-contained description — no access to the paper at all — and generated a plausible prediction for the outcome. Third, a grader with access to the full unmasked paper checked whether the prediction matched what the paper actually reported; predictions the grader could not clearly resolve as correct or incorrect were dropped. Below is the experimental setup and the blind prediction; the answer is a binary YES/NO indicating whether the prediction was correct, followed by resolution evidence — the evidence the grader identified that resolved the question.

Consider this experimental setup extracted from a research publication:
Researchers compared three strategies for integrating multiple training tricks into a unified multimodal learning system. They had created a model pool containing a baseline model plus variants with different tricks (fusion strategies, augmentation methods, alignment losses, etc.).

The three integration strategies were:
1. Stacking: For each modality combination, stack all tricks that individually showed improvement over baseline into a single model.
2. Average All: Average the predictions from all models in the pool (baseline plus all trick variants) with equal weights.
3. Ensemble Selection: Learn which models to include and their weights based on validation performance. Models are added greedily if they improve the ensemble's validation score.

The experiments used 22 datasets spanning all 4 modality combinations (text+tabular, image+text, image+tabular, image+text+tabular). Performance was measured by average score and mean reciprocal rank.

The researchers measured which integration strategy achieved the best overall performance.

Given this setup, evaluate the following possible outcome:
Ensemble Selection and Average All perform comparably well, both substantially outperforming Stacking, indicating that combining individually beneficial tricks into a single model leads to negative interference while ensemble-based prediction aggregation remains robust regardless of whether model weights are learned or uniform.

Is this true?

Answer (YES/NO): NO